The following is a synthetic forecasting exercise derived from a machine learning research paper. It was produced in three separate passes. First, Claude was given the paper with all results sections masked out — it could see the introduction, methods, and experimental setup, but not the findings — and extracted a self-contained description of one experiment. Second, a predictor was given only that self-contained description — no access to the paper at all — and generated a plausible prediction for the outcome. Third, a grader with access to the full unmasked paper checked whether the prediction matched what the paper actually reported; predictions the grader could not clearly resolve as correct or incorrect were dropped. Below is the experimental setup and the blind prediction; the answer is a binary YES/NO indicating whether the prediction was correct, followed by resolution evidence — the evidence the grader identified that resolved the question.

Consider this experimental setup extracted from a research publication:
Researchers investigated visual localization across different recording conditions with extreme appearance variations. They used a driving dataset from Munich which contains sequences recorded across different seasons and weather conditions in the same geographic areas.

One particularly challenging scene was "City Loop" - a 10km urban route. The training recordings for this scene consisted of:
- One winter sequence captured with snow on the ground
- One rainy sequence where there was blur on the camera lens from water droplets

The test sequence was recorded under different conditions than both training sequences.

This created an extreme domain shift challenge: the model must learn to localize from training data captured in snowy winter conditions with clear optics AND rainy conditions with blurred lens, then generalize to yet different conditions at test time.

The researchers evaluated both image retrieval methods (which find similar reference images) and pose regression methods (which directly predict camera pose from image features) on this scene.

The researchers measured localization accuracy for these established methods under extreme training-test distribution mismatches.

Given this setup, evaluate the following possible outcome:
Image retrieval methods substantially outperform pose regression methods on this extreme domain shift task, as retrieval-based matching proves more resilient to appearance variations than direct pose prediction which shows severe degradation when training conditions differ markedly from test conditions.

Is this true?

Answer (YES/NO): NO